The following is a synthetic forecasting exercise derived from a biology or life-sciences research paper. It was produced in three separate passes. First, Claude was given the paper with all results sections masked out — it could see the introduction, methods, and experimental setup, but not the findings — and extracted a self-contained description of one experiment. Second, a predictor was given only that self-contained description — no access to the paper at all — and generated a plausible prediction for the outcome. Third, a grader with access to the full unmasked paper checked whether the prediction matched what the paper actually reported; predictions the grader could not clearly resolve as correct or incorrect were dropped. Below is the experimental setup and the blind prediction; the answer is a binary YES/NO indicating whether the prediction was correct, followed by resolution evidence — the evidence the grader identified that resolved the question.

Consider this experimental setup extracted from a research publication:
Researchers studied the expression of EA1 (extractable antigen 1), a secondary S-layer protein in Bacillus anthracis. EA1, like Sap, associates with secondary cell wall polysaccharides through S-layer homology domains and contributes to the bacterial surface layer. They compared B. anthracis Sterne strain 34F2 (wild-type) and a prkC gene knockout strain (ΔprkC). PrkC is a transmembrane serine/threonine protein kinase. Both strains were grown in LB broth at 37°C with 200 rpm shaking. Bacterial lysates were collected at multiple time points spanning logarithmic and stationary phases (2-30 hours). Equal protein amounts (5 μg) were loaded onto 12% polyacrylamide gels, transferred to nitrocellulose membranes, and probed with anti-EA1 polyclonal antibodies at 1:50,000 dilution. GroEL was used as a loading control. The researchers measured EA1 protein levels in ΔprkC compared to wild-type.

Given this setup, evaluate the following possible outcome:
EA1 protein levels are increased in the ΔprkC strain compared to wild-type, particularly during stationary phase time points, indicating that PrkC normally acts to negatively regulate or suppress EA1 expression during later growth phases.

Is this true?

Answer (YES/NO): NO